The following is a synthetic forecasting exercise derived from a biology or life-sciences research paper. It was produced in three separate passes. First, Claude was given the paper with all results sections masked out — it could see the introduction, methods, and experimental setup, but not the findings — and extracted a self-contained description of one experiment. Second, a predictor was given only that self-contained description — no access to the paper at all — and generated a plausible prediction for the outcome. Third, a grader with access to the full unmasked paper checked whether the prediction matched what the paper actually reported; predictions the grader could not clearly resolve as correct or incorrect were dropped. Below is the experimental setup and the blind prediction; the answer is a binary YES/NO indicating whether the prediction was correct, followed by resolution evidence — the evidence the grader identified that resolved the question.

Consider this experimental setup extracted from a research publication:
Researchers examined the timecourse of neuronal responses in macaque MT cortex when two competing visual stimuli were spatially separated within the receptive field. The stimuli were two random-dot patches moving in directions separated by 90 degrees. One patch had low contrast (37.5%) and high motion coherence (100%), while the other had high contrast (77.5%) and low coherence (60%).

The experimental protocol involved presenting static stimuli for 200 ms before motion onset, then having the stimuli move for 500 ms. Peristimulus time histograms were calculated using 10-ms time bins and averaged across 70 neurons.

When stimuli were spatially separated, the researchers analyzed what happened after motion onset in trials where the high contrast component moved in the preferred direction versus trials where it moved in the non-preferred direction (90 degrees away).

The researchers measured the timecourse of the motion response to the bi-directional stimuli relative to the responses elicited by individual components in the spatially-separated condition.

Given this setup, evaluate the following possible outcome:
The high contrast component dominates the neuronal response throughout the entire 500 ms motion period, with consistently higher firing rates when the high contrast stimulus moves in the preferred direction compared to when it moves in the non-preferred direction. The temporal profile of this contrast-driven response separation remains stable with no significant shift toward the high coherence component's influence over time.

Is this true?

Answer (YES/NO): NO